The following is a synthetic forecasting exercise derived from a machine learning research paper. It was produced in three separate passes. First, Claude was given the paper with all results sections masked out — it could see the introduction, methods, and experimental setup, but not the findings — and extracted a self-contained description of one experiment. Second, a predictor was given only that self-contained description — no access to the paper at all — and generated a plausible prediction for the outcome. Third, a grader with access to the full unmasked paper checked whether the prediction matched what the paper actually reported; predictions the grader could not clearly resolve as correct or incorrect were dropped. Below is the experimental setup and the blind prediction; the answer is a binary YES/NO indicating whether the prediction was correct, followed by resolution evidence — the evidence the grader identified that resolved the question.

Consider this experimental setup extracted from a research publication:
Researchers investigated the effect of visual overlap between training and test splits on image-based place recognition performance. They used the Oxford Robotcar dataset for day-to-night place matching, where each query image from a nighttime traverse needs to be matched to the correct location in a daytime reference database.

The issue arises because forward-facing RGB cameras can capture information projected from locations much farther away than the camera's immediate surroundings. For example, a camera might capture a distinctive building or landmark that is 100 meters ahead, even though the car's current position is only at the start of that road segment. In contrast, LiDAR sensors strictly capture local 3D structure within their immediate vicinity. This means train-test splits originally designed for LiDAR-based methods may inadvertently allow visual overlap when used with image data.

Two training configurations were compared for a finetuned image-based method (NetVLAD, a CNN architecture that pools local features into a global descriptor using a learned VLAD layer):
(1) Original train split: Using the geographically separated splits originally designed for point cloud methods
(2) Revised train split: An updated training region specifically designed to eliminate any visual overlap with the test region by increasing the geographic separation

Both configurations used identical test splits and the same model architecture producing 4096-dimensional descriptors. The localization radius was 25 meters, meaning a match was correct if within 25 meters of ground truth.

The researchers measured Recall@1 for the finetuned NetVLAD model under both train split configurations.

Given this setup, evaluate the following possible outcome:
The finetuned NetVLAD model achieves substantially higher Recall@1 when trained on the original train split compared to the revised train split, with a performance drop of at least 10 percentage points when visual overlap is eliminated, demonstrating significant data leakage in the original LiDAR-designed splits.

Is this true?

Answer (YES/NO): NO